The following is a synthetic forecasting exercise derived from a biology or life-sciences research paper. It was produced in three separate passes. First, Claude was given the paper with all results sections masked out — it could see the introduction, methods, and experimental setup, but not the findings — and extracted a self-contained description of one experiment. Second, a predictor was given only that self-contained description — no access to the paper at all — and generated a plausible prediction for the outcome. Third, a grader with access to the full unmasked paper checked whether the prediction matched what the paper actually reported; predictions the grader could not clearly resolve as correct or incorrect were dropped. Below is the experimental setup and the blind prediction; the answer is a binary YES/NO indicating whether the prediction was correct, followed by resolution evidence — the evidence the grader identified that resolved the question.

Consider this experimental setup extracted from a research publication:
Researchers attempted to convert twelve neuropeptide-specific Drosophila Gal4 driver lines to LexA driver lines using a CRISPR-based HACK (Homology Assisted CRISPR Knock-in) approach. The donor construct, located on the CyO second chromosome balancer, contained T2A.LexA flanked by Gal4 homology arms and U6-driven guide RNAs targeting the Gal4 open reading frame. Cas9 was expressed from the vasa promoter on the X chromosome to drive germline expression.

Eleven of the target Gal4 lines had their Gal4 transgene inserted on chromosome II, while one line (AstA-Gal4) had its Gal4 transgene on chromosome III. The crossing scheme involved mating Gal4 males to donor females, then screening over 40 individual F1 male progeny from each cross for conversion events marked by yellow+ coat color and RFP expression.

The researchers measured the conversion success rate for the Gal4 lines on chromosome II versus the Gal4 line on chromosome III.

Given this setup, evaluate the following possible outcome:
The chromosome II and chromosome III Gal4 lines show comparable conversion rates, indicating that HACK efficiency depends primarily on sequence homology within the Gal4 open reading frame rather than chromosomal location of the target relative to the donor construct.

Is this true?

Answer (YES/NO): NO